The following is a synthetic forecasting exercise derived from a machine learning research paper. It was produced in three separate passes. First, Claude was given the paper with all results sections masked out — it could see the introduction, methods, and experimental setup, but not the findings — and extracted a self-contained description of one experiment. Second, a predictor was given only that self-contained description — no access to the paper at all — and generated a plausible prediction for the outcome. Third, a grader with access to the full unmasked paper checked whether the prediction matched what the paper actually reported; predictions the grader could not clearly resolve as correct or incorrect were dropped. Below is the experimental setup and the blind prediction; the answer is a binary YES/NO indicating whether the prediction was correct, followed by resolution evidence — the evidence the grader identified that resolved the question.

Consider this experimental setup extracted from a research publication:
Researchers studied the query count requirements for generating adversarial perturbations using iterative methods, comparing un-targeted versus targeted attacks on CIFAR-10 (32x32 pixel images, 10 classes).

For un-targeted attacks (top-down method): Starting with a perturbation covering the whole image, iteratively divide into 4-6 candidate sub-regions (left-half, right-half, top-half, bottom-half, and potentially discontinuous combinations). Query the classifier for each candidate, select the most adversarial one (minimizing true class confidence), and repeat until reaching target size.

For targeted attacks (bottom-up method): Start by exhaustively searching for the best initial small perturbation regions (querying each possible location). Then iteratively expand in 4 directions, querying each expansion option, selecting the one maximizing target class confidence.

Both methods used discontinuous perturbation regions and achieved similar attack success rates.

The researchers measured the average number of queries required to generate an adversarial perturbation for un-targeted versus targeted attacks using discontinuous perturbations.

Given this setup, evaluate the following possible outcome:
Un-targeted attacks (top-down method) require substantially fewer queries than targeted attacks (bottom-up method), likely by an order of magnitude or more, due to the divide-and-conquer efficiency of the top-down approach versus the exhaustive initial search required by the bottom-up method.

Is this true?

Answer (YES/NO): NO